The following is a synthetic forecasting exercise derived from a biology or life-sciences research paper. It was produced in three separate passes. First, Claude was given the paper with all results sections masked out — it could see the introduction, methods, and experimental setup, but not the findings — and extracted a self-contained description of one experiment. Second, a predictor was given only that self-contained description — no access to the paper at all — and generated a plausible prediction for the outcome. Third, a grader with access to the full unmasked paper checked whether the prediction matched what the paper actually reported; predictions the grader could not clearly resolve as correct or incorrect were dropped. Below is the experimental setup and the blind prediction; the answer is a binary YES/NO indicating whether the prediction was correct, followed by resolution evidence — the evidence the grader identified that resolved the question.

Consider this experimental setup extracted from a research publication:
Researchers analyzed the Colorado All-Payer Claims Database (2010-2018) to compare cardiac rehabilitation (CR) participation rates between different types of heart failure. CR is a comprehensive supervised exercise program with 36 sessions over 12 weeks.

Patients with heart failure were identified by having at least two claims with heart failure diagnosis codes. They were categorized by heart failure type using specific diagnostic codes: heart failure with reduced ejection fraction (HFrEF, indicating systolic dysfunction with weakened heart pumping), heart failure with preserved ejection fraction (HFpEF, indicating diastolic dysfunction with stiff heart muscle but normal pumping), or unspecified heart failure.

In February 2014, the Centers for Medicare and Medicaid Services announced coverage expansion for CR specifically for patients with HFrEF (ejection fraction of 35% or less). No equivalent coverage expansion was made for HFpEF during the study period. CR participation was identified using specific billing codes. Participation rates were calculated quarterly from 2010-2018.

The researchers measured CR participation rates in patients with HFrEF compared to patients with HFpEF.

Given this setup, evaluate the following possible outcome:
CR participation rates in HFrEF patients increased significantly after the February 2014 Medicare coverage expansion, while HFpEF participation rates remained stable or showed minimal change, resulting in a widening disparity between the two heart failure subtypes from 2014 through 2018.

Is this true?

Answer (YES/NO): NO